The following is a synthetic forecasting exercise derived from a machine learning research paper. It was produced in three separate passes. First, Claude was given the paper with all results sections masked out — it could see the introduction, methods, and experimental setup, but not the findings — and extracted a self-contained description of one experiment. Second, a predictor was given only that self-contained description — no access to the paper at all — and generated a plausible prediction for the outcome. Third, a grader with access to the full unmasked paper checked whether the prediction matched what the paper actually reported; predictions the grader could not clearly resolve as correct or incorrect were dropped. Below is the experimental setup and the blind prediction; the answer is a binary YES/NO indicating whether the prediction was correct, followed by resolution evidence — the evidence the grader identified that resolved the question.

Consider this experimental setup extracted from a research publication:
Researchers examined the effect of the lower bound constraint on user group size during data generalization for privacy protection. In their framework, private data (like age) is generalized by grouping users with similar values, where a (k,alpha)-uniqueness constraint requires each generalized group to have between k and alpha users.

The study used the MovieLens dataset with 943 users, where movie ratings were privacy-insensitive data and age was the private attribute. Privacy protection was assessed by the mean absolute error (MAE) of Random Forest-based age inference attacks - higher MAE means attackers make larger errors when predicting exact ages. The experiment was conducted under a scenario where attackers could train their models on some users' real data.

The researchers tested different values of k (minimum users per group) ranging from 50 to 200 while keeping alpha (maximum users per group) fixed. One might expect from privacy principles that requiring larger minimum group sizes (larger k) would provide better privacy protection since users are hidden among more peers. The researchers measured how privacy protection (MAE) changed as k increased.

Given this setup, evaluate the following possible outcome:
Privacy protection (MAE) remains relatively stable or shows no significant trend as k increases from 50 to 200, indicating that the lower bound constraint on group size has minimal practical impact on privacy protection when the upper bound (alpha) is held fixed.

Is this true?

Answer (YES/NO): NO